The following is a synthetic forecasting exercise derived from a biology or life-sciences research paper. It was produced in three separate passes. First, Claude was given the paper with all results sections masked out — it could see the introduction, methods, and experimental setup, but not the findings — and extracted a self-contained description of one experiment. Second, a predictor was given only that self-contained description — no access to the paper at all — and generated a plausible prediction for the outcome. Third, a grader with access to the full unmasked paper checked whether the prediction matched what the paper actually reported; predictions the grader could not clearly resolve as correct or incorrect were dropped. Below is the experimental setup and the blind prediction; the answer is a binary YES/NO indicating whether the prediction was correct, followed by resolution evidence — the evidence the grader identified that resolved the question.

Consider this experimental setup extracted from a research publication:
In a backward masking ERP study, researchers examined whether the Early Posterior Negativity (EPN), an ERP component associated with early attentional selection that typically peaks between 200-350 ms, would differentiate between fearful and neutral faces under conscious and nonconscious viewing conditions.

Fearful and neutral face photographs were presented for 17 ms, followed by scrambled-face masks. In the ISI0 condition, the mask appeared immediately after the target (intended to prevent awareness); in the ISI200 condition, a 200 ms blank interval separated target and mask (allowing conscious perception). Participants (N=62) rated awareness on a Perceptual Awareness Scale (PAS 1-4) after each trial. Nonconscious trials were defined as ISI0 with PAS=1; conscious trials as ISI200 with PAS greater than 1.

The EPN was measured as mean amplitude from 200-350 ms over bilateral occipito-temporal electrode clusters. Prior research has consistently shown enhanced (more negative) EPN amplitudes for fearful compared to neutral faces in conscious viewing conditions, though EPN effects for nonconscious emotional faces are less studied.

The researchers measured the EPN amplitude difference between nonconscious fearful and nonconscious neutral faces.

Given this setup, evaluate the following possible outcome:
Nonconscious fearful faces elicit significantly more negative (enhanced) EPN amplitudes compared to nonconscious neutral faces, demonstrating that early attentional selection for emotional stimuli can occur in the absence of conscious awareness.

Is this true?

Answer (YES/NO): NO